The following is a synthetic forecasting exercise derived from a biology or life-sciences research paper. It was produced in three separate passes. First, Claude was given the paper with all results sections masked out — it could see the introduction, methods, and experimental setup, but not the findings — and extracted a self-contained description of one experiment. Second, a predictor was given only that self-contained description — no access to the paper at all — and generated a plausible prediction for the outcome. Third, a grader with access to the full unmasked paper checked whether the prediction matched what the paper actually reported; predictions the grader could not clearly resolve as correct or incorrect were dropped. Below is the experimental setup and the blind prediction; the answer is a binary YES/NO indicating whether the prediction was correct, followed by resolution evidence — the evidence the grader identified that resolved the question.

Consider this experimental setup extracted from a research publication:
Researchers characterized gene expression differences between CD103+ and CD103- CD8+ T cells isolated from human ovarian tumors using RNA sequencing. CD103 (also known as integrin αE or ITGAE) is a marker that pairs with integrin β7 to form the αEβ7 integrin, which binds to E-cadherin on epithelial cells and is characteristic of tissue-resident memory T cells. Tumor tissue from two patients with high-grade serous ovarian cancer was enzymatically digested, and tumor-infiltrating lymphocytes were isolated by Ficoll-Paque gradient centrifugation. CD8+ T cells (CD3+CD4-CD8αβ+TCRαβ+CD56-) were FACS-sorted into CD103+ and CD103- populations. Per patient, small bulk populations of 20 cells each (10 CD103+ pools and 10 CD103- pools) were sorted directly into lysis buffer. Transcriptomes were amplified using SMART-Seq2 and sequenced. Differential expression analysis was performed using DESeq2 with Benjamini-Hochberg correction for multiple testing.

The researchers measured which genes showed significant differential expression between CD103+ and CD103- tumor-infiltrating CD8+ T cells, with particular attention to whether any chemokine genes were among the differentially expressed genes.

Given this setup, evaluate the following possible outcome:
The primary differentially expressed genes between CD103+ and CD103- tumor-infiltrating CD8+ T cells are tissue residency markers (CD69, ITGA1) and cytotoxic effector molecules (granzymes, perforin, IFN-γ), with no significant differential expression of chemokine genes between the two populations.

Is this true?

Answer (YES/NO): NO